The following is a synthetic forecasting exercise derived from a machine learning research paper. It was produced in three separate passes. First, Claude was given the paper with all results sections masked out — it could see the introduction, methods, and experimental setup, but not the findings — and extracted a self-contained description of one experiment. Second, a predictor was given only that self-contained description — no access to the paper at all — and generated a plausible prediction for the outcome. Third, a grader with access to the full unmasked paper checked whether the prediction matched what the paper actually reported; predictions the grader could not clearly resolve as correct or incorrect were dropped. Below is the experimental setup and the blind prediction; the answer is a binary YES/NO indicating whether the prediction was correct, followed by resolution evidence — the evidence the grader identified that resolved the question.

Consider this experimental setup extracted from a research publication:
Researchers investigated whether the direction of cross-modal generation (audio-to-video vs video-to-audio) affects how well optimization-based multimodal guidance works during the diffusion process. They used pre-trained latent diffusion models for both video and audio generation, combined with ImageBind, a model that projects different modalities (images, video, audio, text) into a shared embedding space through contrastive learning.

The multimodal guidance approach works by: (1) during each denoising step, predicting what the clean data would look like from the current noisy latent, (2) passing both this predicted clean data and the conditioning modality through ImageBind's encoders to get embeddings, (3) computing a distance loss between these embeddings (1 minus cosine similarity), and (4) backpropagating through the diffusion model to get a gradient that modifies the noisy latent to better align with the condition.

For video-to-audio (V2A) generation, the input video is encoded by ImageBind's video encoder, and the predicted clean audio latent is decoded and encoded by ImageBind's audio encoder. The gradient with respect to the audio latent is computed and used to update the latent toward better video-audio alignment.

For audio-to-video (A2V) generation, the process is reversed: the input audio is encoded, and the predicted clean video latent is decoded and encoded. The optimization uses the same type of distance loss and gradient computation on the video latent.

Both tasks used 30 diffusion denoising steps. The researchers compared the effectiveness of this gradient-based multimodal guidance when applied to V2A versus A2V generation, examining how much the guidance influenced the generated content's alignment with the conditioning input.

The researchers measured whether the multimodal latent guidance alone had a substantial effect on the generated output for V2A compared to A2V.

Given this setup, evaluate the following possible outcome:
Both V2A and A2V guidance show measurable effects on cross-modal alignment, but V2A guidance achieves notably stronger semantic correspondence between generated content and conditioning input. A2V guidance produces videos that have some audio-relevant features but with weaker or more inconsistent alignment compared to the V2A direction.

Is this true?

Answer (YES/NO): NO